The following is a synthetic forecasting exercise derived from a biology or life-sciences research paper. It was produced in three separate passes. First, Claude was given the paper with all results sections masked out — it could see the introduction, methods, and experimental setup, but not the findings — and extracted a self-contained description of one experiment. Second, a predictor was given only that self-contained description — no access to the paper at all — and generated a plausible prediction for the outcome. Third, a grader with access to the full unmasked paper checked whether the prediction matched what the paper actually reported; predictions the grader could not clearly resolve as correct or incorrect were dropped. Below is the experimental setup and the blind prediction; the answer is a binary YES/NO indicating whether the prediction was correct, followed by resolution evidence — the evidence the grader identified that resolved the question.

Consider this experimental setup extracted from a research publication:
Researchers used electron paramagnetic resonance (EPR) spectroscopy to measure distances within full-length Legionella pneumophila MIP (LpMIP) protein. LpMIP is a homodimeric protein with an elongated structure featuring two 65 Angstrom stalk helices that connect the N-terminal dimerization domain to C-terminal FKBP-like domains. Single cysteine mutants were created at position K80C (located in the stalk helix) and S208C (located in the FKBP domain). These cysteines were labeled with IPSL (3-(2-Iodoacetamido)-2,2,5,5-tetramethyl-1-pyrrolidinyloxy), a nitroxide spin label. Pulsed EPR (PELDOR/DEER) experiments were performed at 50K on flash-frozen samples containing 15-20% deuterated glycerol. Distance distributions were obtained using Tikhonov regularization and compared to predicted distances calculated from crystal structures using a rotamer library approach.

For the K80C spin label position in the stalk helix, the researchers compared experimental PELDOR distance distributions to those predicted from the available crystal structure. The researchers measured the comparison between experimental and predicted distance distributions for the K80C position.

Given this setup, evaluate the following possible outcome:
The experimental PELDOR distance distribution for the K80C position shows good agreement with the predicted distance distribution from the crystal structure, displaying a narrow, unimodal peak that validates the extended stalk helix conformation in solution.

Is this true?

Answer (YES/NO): NO